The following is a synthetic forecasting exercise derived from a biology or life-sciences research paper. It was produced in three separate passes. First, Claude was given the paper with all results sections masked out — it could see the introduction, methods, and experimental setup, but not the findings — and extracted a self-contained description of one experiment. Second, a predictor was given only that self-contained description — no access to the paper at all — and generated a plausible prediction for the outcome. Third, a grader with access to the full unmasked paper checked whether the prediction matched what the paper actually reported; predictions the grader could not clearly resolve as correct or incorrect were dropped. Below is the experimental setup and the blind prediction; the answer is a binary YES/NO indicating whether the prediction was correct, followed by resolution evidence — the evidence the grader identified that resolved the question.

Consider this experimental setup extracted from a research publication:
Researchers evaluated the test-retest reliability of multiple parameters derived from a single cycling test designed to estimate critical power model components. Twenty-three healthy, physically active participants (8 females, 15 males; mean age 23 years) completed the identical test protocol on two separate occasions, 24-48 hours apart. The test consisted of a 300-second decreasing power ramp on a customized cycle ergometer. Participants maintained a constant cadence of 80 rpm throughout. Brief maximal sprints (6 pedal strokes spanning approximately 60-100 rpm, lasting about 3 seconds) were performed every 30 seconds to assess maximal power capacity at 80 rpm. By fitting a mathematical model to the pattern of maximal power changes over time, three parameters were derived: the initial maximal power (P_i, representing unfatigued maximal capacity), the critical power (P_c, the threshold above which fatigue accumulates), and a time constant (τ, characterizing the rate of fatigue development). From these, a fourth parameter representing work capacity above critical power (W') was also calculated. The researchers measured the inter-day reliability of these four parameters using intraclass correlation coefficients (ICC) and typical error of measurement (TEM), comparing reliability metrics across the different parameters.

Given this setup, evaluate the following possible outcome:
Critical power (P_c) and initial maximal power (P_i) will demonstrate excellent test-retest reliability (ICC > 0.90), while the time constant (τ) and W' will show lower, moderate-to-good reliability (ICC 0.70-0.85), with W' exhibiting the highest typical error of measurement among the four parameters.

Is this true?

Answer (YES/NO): NO